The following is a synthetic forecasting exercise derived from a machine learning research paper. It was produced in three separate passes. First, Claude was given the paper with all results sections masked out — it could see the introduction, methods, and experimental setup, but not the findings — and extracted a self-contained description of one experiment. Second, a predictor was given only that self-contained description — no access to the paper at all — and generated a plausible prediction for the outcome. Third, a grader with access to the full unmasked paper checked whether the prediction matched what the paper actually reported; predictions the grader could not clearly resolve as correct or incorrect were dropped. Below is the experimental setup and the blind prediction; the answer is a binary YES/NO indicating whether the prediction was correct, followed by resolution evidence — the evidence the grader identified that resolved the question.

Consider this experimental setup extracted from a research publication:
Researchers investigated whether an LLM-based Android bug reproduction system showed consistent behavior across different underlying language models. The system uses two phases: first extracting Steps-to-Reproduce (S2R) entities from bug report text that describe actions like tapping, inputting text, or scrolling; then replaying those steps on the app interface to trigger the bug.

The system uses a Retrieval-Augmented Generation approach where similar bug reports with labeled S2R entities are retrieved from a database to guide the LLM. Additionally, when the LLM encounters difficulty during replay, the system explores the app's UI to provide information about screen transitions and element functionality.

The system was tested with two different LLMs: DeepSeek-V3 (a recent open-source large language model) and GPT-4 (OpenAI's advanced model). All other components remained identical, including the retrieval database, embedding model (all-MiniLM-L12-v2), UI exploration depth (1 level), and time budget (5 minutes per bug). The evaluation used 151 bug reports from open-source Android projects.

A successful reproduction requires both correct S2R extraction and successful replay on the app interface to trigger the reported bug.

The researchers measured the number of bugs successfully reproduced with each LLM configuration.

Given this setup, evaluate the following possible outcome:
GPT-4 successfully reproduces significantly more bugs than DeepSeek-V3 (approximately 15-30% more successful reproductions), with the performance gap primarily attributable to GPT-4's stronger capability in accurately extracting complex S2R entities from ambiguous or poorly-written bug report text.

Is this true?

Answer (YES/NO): NO